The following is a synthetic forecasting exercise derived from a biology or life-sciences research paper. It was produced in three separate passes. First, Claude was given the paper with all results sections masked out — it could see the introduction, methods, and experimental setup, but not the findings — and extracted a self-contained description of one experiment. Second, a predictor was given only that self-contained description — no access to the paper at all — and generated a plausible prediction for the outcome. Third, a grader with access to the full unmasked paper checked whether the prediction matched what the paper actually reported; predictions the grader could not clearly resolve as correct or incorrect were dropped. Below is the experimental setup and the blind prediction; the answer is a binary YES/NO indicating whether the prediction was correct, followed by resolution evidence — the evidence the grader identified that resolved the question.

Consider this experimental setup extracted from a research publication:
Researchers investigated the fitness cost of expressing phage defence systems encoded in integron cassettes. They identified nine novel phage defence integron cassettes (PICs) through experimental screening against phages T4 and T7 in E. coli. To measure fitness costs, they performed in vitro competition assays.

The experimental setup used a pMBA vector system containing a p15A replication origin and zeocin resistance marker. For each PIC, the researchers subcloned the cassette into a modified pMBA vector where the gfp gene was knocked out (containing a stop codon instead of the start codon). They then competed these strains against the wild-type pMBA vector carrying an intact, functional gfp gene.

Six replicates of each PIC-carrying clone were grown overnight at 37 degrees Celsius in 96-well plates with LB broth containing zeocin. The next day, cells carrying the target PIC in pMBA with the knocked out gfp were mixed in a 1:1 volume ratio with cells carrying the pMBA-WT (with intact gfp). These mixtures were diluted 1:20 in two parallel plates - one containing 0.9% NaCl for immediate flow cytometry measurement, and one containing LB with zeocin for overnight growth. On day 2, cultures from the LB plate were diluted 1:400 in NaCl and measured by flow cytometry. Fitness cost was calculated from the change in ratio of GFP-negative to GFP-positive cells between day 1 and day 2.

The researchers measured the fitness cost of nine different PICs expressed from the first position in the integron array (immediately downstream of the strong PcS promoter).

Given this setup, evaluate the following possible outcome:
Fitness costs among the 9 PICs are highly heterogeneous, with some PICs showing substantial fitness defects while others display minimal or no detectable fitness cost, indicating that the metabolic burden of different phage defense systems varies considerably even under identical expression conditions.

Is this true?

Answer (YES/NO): YES